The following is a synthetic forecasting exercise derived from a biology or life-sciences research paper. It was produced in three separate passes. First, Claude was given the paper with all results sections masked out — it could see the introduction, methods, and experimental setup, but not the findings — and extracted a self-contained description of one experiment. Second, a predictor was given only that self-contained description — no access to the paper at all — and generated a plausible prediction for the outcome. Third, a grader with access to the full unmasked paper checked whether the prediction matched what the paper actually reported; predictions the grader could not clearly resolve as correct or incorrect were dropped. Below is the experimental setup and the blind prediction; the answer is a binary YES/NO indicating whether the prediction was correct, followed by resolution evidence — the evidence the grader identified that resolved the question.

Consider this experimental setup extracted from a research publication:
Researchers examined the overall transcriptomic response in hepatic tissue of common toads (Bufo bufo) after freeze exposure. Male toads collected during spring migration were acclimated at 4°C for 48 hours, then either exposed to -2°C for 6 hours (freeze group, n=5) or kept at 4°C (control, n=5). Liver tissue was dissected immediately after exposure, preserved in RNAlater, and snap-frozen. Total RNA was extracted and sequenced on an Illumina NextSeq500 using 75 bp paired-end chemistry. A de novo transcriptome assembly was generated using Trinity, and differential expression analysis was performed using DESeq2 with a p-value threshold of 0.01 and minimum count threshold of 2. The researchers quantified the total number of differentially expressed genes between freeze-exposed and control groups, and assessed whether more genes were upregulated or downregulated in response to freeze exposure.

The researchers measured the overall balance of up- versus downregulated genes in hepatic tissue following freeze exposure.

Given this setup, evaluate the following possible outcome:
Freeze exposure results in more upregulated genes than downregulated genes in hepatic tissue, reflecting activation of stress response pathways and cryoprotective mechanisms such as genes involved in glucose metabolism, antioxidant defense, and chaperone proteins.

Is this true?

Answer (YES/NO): NO